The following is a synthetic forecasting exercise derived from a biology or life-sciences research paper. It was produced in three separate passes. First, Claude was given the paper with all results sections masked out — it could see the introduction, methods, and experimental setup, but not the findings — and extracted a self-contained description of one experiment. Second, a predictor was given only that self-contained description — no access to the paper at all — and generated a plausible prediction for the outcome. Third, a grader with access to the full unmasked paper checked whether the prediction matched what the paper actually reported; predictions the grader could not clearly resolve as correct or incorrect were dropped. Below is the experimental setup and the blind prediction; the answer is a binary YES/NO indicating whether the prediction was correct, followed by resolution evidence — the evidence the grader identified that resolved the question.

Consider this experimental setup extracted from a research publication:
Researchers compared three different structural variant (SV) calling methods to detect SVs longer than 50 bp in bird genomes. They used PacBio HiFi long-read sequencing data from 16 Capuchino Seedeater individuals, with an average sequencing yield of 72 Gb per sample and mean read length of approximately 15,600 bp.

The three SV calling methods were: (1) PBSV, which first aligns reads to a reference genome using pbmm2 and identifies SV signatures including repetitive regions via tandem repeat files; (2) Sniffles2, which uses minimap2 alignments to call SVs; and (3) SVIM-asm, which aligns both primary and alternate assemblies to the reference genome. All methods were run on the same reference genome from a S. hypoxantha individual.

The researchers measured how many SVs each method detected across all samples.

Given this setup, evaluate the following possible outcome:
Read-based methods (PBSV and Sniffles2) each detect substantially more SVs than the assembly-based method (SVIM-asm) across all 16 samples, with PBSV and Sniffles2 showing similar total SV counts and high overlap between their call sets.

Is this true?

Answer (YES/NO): NO